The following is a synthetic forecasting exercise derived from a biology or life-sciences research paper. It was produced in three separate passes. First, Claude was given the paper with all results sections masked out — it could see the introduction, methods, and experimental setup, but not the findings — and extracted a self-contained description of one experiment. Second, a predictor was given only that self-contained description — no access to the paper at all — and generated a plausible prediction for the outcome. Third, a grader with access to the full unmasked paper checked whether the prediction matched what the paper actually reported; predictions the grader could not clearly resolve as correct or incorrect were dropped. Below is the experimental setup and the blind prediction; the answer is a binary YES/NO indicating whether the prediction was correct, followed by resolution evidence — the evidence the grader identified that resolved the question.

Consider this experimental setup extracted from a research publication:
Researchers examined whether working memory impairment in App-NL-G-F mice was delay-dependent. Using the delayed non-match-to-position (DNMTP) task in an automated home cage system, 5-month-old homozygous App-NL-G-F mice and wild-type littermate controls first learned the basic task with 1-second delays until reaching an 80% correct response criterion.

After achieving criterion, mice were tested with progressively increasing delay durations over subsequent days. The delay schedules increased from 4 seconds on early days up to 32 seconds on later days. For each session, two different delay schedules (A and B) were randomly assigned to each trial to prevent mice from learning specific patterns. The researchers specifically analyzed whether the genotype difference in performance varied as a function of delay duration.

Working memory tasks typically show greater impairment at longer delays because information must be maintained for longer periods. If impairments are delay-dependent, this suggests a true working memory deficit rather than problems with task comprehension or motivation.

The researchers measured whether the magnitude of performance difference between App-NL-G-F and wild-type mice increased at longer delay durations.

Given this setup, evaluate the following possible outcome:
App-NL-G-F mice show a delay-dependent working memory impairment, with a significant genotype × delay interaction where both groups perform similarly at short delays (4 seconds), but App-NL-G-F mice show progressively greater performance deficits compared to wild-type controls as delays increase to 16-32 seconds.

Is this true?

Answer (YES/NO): NO